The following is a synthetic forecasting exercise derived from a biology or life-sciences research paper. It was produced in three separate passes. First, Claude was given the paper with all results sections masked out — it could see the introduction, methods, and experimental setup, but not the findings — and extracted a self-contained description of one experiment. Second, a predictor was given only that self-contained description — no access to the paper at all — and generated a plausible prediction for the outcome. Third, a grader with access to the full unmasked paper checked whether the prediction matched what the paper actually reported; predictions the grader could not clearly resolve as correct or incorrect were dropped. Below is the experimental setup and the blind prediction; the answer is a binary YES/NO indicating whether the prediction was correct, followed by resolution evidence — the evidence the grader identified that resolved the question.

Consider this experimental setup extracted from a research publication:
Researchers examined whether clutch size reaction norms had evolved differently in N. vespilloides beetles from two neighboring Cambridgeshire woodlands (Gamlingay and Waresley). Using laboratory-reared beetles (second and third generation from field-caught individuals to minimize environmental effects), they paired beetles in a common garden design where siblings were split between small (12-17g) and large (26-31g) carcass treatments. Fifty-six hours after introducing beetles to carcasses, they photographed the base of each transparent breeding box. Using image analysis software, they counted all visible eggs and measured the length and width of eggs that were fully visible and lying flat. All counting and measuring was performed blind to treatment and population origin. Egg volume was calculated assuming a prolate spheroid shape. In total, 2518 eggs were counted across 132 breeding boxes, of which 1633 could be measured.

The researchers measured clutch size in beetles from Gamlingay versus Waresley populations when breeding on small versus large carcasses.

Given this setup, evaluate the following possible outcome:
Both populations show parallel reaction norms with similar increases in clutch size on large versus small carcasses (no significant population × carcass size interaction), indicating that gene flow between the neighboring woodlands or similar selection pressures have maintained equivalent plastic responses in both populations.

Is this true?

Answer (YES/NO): YES